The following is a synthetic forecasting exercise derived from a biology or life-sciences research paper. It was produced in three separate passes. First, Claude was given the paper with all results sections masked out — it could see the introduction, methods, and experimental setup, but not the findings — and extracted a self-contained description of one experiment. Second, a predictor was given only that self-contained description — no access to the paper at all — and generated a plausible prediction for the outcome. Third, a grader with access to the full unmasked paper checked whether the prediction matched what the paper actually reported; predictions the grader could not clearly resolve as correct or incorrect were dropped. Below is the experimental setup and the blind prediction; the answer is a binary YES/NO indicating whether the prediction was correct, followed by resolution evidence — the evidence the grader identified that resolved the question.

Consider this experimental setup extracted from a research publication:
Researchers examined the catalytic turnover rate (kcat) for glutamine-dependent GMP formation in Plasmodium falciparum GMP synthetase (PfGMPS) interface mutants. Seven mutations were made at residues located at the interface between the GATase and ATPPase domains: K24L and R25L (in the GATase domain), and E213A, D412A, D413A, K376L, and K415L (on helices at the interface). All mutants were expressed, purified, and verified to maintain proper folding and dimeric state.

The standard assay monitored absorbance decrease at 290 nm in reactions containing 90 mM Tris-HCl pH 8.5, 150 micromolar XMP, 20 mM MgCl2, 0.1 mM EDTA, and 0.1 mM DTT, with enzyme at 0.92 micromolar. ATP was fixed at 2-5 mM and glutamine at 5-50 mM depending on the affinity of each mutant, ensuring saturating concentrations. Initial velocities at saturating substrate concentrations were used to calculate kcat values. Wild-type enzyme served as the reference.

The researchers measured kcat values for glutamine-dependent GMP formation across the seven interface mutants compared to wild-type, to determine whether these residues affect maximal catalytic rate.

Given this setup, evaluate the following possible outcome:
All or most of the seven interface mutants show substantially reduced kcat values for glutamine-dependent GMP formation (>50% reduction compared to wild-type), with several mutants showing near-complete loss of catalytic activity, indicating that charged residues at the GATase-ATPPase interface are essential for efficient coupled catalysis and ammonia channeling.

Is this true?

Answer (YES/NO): NO